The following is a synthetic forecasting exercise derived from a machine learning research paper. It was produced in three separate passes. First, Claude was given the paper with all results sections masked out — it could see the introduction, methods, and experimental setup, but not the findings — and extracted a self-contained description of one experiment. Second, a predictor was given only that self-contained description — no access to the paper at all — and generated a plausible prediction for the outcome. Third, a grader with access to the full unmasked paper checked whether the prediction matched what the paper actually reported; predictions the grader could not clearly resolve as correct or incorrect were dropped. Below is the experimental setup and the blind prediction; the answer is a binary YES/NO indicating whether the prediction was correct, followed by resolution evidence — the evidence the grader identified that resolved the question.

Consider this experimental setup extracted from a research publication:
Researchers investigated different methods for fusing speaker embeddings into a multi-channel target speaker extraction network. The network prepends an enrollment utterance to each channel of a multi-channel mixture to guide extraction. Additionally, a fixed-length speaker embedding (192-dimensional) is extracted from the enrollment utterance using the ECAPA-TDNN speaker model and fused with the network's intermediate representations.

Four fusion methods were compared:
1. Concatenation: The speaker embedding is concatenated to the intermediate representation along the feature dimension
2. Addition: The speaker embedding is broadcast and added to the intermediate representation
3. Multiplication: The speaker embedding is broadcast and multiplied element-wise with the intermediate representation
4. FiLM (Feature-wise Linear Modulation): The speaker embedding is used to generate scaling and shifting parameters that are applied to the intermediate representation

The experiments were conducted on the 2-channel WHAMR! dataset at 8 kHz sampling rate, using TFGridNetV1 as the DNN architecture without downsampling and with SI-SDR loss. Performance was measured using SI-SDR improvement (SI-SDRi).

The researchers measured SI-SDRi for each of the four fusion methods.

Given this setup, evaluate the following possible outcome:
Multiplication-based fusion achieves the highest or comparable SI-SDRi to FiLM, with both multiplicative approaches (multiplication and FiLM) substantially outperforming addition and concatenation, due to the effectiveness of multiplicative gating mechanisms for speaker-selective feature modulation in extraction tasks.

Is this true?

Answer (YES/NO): NO